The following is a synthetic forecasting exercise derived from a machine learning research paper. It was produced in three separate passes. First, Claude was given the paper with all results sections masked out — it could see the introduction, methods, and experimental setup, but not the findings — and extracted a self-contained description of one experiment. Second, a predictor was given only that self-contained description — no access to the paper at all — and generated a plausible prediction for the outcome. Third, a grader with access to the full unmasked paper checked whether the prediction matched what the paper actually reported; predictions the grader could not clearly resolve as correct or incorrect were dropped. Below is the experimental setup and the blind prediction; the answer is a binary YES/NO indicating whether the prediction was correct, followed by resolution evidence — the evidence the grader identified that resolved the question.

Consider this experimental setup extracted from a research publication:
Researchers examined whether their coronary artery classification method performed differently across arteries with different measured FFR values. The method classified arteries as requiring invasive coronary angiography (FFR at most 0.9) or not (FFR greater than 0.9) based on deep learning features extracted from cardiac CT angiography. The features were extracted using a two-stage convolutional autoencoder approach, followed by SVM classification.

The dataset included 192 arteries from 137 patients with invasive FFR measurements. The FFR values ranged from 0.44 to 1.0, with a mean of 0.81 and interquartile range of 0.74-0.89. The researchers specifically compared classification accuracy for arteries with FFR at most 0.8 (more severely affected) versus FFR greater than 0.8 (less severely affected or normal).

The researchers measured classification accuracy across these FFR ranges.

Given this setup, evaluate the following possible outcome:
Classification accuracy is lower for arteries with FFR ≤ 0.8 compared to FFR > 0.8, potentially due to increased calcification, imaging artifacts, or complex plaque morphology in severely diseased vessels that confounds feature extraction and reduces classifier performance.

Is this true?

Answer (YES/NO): YES